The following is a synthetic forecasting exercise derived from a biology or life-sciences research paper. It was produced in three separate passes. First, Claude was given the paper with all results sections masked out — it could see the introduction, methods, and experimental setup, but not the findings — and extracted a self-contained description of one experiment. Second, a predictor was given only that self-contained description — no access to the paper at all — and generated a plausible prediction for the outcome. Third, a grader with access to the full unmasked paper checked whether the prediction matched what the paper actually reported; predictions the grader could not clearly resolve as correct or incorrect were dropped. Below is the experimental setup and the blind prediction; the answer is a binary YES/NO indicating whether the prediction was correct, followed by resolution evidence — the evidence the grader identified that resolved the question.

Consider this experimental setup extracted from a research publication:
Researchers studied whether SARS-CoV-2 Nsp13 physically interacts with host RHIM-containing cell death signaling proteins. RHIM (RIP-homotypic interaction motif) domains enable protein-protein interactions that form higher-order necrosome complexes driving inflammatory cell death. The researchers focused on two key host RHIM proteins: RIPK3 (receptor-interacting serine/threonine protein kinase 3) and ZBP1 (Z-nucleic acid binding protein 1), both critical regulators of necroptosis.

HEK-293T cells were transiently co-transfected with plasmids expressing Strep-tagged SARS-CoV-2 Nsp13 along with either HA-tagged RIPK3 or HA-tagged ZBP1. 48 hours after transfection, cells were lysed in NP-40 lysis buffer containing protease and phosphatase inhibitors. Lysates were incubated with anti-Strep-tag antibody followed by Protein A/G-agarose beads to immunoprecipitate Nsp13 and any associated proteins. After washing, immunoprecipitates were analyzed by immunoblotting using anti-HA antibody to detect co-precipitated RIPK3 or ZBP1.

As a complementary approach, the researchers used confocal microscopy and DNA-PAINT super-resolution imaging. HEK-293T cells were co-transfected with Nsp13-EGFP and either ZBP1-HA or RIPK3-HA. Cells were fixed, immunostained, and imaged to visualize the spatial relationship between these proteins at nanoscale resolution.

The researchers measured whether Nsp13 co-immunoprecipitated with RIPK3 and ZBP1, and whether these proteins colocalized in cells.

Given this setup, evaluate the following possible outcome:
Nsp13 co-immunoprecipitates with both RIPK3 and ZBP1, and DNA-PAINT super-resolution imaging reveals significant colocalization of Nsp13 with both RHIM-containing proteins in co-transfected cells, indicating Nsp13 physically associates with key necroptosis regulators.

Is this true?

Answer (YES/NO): NO